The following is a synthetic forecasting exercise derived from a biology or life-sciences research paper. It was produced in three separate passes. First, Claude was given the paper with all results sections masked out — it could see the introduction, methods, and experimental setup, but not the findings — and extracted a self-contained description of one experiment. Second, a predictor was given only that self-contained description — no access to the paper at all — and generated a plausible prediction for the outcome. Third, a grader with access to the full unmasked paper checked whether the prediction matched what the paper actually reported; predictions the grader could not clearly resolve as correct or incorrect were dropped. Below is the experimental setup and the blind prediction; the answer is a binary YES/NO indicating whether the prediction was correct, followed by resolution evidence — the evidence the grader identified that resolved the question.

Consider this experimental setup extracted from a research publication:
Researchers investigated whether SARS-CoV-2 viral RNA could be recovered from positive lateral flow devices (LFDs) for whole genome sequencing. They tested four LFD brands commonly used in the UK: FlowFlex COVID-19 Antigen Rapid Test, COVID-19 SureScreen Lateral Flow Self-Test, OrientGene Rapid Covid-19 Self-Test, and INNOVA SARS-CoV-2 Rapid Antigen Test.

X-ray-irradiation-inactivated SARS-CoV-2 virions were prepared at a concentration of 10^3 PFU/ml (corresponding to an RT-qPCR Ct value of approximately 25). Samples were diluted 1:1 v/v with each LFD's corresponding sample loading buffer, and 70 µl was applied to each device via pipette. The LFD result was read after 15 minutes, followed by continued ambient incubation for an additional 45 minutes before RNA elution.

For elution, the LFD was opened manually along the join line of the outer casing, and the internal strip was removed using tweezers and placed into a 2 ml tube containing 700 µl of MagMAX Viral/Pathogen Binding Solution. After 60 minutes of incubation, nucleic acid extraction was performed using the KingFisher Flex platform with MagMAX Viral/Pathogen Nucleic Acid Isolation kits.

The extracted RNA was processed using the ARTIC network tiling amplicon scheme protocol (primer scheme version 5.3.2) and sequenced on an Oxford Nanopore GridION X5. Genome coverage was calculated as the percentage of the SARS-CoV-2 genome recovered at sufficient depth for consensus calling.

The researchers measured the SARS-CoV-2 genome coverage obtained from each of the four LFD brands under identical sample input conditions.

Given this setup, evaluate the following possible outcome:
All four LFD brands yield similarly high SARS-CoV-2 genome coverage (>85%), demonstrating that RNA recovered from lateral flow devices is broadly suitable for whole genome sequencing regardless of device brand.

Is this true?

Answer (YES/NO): NO